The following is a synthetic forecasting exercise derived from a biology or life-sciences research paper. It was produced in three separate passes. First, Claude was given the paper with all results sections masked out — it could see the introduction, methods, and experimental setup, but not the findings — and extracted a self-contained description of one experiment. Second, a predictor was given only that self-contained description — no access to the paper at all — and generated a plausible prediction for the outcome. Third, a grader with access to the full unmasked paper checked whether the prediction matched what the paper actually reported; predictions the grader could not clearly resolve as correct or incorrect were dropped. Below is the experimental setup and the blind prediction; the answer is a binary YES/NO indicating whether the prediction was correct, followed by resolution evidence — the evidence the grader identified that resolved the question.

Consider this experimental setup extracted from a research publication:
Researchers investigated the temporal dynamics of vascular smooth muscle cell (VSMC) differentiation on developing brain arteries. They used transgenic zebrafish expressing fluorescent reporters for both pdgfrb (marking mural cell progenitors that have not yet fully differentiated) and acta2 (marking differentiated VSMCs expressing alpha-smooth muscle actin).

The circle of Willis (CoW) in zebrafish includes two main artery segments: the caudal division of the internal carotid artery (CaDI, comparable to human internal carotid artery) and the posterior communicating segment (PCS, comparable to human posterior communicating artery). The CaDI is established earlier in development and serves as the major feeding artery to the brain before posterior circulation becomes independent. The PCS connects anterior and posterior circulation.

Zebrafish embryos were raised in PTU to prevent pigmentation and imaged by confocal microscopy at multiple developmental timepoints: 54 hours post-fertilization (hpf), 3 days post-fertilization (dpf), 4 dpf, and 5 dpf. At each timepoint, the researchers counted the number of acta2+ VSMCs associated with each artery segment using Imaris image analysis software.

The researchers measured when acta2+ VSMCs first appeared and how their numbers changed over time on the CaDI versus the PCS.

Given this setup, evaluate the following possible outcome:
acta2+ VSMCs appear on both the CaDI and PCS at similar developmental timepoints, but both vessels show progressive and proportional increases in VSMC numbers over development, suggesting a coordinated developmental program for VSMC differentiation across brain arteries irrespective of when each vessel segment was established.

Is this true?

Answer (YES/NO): NO